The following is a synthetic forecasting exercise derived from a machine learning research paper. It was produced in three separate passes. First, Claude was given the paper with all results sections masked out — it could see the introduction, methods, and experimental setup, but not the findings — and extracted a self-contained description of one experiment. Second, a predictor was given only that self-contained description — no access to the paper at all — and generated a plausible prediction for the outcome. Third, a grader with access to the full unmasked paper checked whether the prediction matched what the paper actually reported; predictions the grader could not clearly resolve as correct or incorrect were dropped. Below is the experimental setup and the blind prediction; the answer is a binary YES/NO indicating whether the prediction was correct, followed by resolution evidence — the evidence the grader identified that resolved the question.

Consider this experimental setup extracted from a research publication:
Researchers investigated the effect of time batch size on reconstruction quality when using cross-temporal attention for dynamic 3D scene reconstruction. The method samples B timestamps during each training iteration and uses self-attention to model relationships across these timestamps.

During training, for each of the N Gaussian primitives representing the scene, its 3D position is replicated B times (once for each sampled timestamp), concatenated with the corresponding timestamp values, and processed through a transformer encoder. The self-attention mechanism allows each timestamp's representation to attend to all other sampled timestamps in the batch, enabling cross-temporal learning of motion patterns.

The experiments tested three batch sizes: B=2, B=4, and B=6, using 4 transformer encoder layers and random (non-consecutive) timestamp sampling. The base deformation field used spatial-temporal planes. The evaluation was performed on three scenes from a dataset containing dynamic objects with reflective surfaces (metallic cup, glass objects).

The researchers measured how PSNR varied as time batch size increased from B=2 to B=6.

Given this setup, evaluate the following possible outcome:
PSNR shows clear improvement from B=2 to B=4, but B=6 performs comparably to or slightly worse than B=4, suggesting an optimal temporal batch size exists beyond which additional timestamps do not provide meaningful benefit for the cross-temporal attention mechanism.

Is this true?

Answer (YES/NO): YES